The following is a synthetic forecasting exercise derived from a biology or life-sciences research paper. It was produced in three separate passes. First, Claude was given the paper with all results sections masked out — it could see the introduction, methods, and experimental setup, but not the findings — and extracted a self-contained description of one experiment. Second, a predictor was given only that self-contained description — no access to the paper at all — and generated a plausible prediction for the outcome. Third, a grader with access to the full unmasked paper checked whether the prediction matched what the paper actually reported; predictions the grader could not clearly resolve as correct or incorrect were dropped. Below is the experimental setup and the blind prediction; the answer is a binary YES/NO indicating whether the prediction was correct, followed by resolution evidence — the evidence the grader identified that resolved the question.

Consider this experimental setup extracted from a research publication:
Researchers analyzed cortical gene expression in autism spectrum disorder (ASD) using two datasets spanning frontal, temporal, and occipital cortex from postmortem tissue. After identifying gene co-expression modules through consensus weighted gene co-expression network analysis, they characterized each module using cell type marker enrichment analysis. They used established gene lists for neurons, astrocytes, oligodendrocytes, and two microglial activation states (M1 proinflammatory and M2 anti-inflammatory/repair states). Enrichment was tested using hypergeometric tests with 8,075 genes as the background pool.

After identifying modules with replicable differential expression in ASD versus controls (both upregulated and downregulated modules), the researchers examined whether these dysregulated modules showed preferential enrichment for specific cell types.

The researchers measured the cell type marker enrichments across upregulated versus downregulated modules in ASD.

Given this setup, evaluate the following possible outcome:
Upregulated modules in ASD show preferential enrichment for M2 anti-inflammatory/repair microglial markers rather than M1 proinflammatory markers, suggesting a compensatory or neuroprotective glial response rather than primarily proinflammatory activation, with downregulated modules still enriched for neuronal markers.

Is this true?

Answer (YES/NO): NO